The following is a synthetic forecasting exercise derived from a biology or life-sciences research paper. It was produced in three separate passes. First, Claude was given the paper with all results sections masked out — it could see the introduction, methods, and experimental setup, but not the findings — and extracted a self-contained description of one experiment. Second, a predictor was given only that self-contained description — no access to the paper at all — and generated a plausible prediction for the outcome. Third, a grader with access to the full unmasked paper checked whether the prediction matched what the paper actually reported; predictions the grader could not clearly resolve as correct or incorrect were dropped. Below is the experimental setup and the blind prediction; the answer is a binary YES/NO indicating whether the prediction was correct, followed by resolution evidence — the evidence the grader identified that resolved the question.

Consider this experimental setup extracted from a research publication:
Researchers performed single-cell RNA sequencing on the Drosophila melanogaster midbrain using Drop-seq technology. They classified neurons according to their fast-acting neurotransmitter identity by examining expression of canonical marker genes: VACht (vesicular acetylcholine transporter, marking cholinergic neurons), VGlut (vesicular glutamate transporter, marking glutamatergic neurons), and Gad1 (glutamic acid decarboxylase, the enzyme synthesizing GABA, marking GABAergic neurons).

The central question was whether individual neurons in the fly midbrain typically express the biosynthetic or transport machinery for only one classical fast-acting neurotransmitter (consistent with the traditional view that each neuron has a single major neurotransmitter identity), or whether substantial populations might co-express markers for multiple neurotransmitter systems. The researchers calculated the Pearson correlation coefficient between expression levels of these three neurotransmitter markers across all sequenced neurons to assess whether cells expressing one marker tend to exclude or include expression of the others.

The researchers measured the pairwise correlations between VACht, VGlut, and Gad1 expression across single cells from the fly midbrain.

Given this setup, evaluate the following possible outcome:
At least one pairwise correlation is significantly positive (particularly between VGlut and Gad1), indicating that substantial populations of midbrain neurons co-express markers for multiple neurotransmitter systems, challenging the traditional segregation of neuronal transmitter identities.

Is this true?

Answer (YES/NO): NO